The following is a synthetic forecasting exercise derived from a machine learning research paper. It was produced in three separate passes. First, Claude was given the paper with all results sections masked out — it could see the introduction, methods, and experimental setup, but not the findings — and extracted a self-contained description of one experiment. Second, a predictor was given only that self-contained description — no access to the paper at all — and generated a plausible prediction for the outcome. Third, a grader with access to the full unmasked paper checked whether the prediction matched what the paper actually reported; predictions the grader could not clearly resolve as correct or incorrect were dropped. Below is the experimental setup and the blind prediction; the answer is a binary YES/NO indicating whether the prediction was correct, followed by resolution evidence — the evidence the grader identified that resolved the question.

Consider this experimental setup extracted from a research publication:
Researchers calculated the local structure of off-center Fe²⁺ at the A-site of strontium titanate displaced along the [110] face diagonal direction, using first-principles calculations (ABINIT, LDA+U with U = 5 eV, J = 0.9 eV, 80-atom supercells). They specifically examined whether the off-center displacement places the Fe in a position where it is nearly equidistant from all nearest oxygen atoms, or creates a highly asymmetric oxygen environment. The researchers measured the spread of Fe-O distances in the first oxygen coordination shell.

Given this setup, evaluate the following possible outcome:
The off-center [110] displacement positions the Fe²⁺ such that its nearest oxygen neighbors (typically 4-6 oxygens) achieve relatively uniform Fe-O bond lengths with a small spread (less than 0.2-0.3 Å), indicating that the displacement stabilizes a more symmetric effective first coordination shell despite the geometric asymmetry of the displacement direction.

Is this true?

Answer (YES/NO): YES